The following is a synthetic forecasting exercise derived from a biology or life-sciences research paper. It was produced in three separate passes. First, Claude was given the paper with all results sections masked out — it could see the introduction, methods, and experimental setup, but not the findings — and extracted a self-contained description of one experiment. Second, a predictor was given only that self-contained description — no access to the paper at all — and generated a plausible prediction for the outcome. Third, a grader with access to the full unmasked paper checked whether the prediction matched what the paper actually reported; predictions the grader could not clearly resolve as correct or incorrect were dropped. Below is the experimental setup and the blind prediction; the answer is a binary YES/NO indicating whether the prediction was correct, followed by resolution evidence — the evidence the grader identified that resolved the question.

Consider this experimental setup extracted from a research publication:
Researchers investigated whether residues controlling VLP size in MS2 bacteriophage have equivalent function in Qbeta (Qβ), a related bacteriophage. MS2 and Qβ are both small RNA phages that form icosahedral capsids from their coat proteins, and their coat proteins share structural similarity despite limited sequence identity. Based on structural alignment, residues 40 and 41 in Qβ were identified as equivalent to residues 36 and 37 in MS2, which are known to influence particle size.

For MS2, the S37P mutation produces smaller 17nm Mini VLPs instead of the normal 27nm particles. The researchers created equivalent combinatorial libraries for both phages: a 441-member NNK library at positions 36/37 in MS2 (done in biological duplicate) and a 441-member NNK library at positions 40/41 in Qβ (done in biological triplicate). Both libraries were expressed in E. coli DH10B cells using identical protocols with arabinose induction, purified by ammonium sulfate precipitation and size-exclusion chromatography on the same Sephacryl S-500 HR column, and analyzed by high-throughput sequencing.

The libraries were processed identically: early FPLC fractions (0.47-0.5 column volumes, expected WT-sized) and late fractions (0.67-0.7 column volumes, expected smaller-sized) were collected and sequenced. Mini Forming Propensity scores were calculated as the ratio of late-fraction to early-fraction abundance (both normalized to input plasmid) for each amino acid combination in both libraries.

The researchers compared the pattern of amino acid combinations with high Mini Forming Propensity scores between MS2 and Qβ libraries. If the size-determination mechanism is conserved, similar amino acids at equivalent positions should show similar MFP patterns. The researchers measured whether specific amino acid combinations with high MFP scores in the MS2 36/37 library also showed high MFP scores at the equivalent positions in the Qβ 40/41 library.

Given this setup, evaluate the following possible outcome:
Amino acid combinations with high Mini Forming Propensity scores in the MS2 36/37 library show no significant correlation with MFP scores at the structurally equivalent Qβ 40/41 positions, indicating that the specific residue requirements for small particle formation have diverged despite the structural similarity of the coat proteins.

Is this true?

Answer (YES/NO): YES